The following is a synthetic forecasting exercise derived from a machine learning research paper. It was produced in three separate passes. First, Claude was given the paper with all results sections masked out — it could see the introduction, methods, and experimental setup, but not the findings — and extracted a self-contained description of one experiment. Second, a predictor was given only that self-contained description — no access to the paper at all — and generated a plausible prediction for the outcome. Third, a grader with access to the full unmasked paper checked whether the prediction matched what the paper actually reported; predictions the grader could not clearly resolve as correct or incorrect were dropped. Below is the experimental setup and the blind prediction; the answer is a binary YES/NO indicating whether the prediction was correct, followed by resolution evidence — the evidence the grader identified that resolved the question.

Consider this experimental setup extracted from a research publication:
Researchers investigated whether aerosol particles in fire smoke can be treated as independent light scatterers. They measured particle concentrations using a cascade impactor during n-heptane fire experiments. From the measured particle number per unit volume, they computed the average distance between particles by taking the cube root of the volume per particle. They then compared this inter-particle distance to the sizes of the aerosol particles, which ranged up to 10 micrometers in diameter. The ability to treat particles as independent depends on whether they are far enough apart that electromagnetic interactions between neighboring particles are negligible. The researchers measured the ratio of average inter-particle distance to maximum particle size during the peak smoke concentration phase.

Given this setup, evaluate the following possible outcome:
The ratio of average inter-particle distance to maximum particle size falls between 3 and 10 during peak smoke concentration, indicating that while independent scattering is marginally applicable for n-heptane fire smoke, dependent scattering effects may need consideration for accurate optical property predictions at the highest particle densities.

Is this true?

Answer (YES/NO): NO